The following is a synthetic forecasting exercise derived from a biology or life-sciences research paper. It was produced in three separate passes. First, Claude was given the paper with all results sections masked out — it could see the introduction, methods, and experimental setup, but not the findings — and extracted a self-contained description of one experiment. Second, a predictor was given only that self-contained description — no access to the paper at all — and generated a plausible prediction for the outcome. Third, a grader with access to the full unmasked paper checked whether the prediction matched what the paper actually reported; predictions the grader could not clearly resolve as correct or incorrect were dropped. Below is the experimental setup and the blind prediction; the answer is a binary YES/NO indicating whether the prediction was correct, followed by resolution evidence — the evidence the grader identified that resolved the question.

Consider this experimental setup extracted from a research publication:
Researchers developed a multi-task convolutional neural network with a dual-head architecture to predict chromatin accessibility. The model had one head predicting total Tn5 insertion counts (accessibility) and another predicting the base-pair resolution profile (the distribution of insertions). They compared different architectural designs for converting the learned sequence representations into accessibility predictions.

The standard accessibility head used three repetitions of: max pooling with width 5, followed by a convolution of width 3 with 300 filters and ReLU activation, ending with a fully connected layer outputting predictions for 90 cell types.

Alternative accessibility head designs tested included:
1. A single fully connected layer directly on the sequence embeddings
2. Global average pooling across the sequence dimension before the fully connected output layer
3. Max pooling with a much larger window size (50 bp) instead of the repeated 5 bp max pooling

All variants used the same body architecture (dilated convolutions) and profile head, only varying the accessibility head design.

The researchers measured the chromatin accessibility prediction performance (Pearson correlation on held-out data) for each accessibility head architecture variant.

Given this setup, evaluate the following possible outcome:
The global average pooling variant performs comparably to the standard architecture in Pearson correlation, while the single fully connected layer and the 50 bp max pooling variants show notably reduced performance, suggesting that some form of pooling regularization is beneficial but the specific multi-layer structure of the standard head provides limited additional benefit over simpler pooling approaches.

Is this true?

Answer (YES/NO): NO